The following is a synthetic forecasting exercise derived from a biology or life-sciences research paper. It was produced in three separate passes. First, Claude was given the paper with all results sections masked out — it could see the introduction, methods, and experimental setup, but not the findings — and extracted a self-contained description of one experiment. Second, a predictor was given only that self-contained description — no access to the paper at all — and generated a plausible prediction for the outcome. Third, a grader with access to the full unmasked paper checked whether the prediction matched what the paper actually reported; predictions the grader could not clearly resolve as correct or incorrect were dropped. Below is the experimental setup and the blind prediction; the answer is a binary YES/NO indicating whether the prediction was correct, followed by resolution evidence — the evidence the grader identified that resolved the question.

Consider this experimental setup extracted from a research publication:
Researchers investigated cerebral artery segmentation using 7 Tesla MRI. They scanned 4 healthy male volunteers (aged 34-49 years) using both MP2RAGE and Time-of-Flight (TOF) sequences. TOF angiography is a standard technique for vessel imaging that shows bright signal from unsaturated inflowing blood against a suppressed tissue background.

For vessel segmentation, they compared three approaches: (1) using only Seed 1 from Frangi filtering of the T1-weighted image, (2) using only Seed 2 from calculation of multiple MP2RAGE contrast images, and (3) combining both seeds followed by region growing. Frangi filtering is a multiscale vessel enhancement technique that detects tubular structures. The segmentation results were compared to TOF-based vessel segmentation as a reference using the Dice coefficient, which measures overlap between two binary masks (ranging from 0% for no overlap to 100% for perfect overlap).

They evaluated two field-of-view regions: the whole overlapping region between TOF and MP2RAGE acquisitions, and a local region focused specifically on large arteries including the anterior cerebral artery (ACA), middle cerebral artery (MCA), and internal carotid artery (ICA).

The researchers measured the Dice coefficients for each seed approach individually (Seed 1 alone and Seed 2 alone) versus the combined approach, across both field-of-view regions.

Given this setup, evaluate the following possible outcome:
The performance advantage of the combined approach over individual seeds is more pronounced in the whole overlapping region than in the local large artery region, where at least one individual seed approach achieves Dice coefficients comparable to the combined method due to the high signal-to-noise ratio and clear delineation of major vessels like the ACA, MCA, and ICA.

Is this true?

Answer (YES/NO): NO